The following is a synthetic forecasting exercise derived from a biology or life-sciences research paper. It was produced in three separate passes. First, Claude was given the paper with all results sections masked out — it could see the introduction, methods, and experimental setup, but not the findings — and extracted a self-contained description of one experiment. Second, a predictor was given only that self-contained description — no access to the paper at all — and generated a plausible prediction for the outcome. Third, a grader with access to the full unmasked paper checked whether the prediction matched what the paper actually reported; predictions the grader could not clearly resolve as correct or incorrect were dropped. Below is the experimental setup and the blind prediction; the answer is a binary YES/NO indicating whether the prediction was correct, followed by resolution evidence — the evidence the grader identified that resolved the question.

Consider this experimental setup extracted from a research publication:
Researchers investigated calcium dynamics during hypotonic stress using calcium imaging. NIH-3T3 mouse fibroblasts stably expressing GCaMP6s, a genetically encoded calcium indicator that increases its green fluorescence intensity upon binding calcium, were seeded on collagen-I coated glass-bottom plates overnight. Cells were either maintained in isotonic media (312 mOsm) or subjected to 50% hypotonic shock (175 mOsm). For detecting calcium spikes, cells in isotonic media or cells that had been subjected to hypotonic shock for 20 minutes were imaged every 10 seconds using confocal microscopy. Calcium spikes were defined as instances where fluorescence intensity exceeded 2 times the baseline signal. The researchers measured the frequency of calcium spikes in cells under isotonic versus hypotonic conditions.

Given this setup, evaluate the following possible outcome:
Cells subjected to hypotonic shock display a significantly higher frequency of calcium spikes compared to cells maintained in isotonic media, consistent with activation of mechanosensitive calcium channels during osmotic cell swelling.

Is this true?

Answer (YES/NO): YES